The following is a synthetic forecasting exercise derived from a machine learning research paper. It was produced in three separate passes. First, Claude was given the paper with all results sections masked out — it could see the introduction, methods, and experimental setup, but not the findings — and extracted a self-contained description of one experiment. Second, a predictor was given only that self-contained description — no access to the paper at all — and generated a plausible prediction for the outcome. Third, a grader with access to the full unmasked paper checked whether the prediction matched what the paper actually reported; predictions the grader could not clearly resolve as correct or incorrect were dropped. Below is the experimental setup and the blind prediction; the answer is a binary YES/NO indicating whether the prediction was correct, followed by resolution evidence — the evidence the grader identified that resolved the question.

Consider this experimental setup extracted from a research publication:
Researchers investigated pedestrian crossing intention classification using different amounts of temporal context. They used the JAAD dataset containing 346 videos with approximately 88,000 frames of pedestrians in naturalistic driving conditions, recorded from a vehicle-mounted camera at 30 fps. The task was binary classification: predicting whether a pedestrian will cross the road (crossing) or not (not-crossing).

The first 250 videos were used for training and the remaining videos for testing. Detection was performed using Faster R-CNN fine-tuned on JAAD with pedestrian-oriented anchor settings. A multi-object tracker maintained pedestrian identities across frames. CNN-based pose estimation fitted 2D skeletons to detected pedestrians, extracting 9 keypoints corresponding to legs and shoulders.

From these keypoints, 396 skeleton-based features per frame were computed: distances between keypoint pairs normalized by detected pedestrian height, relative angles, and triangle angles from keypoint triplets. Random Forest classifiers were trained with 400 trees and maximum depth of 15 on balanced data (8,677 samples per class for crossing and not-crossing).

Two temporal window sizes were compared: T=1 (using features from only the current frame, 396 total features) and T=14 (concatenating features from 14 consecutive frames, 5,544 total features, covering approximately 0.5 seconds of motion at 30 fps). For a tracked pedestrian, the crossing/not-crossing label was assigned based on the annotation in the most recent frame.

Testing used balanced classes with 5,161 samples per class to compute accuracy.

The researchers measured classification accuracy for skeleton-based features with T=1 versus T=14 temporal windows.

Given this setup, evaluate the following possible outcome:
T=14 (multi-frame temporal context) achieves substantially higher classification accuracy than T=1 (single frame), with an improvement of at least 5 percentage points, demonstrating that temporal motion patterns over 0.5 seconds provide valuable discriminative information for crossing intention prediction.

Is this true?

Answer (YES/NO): YES